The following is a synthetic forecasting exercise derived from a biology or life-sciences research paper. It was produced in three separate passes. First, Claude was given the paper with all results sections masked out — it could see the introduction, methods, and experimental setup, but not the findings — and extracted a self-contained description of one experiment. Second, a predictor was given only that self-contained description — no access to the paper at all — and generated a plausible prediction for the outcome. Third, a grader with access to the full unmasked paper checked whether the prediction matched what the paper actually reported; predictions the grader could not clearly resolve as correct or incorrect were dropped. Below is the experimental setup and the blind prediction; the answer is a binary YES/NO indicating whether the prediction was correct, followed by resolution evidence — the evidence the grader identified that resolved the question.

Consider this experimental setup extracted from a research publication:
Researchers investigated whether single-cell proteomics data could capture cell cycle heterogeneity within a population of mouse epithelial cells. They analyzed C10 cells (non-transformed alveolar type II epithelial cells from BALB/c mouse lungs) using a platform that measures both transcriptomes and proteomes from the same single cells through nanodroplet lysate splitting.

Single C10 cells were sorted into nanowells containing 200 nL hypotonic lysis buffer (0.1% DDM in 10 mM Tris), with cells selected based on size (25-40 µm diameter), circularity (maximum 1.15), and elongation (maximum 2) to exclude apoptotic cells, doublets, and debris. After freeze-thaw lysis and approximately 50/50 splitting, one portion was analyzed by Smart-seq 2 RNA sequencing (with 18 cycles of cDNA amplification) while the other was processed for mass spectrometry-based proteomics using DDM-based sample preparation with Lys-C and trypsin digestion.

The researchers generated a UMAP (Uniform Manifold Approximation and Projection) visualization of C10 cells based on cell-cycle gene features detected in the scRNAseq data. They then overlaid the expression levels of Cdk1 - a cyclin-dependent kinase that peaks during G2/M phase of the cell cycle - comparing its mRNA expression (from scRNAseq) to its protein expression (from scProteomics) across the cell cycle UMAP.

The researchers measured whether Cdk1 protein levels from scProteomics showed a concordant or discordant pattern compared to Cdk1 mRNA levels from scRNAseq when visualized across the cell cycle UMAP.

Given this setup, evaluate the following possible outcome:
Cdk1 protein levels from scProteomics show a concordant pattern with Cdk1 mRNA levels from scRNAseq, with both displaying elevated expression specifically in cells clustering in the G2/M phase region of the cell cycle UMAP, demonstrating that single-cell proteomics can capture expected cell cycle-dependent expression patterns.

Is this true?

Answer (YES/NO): YES